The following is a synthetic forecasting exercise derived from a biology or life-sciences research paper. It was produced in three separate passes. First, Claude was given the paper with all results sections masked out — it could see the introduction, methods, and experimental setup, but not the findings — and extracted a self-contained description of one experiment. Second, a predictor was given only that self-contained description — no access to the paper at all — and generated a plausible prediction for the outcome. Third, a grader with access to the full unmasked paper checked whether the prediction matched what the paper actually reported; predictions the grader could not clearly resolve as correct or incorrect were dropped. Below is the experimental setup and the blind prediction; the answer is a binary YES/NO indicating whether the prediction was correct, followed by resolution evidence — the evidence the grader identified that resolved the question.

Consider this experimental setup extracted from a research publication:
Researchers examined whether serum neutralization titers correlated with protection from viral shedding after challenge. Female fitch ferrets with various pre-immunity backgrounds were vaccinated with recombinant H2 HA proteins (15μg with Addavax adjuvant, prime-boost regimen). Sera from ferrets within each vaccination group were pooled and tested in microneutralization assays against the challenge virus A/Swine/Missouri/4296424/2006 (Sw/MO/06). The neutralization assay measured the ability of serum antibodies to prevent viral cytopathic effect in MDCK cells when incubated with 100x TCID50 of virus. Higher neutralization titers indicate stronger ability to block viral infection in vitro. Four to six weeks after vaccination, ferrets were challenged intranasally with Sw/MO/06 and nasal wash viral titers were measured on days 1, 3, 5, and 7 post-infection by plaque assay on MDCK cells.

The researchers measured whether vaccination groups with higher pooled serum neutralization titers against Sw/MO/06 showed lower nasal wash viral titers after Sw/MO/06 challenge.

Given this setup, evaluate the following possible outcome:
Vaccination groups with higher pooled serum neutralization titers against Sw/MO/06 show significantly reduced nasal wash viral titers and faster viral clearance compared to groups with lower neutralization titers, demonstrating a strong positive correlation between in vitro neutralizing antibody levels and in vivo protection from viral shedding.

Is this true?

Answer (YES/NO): NO